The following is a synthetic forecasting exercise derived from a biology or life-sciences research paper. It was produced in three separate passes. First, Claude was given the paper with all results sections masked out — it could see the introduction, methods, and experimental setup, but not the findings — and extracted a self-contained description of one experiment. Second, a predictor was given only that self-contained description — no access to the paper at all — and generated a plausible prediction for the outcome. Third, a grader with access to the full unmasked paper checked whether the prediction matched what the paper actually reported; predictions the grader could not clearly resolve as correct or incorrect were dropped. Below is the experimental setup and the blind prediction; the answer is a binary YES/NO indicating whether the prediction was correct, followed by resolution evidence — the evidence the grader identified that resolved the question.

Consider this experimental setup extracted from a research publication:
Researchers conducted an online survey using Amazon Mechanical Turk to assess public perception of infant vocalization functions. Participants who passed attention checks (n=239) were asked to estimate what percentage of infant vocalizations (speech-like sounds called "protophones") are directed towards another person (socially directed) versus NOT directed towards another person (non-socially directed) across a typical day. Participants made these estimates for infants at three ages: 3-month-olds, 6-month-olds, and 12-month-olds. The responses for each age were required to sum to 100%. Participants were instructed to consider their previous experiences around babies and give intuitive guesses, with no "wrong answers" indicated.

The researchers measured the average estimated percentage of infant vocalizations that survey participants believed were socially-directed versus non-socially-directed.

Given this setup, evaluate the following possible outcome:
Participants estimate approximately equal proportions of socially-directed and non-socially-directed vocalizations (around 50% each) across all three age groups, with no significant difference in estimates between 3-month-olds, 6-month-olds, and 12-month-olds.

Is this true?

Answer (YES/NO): NO